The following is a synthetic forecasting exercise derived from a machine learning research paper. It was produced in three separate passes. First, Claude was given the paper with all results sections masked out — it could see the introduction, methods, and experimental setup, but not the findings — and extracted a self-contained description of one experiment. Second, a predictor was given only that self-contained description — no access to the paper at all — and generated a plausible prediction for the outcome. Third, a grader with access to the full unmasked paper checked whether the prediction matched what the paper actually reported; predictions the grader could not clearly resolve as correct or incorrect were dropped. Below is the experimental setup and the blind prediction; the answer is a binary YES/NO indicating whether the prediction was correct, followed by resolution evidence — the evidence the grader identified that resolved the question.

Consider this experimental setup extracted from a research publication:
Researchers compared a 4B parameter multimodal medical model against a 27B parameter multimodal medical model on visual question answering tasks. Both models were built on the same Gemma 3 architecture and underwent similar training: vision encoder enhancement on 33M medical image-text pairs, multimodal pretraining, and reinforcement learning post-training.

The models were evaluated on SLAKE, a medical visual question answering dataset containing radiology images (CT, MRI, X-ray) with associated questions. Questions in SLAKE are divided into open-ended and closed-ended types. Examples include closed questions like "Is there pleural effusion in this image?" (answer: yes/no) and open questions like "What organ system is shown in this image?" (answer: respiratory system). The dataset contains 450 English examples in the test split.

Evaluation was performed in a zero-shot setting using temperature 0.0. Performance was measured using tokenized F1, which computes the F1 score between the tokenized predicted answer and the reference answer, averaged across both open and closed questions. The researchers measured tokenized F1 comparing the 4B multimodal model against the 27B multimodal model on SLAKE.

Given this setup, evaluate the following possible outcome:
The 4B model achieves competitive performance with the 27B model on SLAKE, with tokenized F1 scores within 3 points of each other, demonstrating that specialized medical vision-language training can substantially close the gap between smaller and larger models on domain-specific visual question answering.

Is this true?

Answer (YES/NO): NO